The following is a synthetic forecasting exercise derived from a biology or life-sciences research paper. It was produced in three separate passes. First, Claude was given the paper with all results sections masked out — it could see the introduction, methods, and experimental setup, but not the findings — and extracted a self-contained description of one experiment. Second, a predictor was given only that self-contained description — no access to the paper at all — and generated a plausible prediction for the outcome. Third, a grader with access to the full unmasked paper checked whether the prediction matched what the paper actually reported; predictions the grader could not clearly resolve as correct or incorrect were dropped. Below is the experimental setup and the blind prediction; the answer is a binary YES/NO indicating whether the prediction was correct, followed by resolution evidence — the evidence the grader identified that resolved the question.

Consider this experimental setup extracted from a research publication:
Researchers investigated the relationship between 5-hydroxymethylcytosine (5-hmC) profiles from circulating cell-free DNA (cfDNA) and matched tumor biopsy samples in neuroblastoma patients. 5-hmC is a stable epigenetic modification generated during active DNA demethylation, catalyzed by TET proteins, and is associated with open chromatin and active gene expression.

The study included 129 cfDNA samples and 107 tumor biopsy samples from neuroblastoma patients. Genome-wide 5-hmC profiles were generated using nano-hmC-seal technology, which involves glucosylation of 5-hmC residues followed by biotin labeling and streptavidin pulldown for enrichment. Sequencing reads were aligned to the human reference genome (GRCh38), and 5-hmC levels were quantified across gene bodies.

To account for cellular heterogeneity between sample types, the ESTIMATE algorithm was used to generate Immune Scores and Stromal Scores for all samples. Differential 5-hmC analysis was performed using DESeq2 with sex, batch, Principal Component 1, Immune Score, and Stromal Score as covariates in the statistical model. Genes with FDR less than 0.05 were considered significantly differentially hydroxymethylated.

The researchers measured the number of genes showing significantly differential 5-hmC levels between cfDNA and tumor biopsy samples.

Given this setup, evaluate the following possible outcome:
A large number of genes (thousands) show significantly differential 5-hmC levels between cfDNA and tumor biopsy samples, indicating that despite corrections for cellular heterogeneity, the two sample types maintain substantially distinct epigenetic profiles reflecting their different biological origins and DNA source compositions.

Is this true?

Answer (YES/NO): YES